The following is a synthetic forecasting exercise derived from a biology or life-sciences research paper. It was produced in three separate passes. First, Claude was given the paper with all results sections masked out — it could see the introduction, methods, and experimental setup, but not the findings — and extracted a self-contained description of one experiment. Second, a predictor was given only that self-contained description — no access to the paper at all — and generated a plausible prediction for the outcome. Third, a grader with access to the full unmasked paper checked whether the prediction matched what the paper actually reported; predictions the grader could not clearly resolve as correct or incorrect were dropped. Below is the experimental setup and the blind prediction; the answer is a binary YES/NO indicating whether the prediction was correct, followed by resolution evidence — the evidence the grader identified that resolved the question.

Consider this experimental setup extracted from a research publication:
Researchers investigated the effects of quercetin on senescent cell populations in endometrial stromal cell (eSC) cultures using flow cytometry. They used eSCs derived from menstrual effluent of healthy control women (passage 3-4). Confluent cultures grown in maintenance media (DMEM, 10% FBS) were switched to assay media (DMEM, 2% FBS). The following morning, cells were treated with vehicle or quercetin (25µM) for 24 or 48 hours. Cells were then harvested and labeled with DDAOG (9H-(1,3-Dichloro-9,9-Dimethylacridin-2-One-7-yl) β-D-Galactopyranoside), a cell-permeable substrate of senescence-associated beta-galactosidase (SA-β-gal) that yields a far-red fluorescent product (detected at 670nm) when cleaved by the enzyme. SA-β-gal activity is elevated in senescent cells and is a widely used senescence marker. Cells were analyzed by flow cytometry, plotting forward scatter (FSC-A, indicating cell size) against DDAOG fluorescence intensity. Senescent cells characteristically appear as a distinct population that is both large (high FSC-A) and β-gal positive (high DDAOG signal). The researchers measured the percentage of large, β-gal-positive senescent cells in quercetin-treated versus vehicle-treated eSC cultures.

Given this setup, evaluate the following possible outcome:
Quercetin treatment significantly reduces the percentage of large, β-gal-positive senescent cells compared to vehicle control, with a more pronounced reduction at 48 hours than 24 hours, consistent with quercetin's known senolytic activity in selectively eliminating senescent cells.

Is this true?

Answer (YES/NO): NO